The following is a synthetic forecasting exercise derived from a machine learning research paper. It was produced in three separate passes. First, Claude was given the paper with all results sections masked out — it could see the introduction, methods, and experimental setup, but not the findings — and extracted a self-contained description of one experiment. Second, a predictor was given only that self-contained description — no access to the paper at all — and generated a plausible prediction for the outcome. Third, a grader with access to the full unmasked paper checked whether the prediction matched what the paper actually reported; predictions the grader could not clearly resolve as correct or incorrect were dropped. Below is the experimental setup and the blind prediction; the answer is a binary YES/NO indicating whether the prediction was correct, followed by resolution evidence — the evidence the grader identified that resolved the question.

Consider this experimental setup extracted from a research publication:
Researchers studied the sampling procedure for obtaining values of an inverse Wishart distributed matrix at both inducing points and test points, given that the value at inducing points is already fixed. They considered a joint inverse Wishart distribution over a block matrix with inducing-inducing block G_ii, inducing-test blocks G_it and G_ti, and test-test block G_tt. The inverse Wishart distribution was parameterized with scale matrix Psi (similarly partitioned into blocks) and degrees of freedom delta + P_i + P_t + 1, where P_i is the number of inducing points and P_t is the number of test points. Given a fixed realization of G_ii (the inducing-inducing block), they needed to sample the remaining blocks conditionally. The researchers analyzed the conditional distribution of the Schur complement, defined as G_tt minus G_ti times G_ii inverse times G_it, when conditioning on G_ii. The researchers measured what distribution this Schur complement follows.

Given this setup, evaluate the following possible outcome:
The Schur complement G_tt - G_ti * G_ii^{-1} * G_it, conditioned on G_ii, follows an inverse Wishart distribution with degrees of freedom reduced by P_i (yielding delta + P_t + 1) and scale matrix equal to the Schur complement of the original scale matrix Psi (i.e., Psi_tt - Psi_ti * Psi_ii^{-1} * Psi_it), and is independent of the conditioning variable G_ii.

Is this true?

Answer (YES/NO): NO